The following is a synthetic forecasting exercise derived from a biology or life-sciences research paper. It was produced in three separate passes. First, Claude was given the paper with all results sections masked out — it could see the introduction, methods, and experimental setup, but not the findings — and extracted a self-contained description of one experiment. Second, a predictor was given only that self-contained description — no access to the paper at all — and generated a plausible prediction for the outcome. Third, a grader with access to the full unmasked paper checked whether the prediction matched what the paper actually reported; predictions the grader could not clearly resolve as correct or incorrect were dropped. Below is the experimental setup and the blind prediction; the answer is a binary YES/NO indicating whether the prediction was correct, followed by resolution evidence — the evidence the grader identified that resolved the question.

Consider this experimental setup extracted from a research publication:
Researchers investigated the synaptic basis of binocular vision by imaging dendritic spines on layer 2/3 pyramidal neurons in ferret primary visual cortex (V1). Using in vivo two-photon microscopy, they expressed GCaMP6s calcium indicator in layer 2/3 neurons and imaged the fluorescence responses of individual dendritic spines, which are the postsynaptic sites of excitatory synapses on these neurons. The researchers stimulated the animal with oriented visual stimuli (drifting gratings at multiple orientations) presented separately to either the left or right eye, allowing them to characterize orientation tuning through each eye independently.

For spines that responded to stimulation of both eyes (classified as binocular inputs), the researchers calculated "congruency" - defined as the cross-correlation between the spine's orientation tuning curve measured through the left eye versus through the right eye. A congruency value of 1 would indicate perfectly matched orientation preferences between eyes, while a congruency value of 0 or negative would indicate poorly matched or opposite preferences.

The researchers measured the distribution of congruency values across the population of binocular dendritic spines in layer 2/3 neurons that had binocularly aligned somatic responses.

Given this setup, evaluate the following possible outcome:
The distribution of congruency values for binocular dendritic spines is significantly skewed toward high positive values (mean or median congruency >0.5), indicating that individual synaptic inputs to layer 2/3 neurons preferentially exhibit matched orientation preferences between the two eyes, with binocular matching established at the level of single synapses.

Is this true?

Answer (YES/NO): NO